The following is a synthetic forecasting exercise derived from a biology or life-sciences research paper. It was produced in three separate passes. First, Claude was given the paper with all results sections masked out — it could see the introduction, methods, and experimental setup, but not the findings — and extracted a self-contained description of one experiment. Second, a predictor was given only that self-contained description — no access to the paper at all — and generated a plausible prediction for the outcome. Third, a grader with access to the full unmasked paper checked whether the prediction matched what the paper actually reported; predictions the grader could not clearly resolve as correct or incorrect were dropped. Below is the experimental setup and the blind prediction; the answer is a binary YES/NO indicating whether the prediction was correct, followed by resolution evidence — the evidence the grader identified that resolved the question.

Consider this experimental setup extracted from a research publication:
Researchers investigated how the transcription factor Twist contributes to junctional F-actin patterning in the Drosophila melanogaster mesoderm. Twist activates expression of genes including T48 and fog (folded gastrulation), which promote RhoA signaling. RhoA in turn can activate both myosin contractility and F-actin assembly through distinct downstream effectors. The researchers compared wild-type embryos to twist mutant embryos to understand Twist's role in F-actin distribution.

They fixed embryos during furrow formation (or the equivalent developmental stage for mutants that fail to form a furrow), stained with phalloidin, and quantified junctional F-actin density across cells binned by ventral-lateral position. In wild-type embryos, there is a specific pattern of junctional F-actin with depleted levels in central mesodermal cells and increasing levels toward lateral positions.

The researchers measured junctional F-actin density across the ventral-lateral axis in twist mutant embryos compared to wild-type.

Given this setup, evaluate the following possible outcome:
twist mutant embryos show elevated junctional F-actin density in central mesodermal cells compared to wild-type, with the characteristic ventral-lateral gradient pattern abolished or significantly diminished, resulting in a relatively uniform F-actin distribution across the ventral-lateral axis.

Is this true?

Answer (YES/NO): NO